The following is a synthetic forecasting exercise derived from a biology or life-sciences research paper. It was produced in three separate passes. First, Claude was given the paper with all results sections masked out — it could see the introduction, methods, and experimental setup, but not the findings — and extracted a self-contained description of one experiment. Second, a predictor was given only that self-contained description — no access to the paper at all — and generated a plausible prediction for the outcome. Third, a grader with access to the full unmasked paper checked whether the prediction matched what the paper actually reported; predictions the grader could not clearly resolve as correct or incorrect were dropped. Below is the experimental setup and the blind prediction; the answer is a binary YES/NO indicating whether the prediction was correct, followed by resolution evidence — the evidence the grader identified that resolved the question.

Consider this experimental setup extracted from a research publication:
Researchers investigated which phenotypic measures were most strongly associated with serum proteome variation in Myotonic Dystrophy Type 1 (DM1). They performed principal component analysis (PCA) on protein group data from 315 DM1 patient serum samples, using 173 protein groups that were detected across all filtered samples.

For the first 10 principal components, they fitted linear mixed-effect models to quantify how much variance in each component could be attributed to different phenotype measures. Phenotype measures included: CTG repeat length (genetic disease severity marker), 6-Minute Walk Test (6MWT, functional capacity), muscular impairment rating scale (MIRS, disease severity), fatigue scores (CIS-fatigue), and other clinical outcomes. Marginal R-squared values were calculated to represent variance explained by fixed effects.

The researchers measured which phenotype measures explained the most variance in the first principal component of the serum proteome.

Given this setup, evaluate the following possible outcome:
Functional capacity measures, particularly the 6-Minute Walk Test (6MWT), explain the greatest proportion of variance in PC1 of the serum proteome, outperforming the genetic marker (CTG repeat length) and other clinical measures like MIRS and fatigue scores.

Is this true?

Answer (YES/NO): NO